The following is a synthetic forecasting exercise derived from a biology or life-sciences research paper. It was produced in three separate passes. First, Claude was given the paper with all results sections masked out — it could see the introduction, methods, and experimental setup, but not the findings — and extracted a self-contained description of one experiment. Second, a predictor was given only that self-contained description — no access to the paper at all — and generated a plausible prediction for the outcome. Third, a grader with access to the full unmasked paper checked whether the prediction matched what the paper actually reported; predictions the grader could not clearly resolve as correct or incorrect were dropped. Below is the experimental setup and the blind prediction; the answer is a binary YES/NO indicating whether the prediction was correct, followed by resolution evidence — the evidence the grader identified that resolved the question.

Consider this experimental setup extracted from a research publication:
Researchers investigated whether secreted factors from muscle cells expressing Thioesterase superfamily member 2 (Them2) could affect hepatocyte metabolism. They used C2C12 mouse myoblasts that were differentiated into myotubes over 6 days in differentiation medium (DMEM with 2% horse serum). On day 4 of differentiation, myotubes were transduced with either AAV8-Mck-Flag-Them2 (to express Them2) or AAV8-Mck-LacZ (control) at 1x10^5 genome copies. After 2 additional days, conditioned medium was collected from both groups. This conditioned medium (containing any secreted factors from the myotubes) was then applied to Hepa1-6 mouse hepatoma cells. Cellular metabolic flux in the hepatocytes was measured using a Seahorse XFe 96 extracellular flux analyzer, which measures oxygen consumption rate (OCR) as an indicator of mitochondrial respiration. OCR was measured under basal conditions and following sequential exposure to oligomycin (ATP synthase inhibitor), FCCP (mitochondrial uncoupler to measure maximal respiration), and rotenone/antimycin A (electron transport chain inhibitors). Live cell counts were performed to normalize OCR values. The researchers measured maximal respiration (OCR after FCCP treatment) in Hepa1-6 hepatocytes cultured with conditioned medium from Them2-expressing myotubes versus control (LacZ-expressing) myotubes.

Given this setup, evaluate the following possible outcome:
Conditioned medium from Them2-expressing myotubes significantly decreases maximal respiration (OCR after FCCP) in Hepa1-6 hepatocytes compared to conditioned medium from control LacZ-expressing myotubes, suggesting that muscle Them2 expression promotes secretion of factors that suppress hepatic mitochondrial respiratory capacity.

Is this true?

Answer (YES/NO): YES